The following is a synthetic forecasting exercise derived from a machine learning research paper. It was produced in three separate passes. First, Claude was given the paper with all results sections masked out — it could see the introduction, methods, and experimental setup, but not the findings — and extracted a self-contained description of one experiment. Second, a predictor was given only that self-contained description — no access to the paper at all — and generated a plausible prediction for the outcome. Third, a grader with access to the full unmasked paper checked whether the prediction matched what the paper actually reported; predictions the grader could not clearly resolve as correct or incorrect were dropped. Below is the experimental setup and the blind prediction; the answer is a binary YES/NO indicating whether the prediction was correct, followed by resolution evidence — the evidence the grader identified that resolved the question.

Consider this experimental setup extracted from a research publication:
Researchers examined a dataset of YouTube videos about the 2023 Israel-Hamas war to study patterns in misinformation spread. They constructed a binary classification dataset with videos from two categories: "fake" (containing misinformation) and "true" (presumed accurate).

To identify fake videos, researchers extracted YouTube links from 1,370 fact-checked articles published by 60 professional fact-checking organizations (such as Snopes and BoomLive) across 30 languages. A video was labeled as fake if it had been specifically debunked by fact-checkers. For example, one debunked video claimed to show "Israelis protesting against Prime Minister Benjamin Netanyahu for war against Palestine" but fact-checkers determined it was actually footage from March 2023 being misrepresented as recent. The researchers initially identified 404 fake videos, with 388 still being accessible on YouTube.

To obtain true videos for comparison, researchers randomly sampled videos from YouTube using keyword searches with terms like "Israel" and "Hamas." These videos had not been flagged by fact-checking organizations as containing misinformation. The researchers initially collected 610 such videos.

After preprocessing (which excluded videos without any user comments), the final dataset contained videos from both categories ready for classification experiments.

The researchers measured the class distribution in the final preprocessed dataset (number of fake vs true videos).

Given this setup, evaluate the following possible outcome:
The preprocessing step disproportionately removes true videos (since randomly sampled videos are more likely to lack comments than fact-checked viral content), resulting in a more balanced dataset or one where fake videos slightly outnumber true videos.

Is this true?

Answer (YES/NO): NO